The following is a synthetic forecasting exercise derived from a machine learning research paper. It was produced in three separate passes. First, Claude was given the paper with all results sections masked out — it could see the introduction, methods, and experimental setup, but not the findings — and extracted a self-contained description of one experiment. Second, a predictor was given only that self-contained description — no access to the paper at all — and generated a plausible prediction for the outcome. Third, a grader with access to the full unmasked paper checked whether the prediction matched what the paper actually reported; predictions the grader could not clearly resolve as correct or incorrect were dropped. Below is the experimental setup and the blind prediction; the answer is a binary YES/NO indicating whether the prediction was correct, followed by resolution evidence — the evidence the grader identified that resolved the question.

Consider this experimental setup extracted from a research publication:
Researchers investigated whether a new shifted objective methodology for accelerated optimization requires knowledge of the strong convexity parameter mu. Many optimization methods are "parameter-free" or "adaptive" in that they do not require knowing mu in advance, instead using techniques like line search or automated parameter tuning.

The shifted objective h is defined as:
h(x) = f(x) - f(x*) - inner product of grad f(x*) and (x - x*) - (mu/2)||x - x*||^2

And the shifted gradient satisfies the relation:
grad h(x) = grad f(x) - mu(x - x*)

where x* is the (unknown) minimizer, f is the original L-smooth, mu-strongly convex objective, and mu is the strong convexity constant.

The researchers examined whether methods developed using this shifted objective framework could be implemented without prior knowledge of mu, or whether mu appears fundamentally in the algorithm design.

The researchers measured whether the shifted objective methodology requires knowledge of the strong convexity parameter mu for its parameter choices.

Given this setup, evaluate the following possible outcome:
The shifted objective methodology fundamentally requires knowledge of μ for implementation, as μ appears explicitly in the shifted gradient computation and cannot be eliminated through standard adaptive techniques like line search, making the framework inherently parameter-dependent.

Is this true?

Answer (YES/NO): YES